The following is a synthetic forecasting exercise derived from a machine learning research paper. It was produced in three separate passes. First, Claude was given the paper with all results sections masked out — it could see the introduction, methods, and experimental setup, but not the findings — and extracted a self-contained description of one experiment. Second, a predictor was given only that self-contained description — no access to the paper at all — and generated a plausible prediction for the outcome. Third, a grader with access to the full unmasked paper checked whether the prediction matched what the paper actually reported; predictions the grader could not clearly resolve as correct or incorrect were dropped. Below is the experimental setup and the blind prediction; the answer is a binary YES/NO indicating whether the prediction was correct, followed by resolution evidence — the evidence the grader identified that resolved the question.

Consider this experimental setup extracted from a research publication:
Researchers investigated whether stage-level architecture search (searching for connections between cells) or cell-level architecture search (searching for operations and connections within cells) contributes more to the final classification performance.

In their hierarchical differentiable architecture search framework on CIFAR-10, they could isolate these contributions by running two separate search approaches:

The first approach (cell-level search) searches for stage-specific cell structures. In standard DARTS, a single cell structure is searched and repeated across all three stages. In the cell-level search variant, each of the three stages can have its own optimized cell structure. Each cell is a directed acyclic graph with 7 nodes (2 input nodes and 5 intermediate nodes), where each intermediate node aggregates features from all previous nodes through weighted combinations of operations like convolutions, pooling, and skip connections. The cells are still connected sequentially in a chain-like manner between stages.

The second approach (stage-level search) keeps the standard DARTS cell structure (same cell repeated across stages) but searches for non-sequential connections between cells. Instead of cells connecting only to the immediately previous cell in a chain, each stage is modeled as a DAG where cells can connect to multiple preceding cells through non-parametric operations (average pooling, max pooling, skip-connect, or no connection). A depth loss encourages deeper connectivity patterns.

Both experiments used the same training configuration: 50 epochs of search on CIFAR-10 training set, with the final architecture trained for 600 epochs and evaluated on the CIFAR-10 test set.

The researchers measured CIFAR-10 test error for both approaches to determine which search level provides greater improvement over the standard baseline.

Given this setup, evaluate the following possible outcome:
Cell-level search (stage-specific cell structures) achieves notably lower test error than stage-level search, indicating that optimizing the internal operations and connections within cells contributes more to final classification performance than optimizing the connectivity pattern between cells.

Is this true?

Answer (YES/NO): NO